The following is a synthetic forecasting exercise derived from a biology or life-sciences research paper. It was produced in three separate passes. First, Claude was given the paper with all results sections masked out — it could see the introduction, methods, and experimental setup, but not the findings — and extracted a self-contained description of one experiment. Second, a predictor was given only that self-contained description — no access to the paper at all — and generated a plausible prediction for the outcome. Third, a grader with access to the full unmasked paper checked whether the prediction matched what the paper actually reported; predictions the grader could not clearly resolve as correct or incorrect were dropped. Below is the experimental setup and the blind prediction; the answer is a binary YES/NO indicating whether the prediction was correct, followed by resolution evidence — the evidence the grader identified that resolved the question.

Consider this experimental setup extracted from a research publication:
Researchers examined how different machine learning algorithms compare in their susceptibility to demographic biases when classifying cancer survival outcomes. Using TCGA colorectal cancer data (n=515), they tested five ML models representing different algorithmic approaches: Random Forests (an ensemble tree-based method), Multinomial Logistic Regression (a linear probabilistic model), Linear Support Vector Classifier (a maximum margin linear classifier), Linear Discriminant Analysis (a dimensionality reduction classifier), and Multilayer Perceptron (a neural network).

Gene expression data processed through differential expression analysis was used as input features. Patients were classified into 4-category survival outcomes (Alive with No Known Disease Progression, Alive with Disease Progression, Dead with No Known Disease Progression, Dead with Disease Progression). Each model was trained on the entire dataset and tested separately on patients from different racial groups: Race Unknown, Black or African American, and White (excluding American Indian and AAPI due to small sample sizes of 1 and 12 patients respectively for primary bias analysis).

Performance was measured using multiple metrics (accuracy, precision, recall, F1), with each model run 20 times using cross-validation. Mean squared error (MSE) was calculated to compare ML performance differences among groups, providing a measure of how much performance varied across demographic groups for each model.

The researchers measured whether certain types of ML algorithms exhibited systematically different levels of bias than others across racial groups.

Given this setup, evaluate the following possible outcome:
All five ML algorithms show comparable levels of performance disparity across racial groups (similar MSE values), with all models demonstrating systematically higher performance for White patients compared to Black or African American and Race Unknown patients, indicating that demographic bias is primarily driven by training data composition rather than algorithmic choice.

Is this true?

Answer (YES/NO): NO